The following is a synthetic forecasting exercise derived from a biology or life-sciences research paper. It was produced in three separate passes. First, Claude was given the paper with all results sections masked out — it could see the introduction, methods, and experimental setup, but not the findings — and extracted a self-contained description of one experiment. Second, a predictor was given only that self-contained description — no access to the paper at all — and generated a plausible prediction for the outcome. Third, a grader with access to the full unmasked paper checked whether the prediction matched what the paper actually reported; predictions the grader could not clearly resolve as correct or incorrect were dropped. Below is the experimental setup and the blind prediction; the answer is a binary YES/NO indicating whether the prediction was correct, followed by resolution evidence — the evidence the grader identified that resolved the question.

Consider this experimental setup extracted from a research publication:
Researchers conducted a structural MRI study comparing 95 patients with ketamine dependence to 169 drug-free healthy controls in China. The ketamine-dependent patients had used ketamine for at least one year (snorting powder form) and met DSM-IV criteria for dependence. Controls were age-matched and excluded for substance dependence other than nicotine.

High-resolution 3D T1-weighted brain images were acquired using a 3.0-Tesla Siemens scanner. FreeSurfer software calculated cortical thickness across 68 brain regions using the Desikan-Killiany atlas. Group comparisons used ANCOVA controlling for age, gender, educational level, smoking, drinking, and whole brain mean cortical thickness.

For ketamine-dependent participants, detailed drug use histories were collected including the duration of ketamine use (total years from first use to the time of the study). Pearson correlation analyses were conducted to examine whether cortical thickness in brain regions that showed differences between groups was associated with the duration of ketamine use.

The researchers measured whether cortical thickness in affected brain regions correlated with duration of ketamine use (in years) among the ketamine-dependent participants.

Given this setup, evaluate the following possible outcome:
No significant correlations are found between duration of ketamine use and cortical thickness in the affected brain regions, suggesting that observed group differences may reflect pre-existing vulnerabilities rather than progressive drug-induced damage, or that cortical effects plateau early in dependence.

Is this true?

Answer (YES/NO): YES